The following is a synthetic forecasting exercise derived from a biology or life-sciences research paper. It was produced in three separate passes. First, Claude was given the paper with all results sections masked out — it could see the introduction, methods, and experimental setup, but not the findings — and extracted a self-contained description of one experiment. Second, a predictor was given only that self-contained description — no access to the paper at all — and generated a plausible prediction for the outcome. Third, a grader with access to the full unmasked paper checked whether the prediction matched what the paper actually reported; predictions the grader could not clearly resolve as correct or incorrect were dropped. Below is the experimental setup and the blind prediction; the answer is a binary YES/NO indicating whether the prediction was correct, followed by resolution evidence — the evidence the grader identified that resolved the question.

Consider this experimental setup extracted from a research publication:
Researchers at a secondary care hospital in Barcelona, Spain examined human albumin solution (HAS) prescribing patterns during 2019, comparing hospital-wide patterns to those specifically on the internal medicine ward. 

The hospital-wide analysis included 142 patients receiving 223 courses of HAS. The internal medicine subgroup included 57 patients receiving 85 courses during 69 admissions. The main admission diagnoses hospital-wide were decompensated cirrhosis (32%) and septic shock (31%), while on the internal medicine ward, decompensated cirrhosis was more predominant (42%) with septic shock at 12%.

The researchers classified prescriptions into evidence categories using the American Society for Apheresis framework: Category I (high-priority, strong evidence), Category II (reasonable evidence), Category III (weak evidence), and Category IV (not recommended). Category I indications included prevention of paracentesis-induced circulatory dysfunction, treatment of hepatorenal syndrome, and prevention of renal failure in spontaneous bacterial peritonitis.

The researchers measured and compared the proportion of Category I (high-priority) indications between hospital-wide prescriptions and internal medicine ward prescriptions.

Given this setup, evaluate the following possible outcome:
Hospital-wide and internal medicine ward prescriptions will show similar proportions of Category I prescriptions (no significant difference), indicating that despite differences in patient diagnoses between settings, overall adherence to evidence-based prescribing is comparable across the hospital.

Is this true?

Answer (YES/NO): NO